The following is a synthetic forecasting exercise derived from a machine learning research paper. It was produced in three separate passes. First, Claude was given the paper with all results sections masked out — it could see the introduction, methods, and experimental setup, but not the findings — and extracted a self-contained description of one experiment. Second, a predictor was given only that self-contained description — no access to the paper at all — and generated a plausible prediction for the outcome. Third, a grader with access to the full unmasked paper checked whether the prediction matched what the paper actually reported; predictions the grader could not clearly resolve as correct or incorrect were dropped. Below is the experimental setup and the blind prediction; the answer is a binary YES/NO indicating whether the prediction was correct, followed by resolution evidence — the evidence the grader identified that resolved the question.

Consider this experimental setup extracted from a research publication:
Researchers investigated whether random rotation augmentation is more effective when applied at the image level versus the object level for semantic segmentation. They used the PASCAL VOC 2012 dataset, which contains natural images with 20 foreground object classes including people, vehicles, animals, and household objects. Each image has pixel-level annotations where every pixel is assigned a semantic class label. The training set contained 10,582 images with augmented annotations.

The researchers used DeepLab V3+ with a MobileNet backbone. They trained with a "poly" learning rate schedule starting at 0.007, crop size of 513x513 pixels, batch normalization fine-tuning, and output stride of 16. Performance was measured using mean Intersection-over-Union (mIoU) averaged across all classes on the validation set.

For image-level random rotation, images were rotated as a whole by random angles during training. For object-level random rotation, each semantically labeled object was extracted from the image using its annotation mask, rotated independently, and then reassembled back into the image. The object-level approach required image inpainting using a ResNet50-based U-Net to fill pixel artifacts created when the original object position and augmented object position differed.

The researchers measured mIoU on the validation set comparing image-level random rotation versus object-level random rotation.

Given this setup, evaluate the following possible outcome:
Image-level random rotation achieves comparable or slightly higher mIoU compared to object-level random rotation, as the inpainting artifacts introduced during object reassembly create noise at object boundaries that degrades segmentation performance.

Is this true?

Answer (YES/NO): YES